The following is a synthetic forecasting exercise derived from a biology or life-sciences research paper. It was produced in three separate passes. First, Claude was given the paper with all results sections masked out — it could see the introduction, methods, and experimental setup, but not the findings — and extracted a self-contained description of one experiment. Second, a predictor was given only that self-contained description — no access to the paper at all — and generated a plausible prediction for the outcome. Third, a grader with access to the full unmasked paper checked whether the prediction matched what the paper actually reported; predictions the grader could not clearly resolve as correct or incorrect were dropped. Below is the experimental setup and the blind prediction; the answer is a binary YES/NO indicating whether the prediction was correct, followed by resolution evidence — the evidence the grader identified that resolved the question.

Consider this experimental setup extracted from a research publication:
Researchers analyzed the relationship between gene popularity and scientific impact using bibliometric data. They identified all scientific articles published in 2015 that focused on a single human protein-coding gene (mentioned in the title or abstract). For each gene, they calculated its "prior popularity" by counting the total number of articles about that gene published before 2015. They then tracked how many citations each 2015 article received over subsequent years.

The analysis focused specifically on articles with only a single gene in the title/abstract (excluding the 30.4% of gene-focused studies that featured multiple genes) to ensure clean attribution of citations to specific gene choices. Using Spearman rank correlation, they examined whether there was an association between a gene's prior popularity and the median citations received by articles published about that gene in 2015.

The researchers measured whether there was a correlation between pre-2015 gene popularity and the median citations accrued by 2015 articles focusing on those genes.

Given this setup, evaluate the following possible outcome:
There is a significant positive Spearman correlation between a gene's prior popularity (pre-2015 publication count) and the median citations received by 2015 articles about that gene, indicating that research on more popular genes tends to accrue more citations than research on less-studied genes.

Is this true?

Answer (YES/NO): NO